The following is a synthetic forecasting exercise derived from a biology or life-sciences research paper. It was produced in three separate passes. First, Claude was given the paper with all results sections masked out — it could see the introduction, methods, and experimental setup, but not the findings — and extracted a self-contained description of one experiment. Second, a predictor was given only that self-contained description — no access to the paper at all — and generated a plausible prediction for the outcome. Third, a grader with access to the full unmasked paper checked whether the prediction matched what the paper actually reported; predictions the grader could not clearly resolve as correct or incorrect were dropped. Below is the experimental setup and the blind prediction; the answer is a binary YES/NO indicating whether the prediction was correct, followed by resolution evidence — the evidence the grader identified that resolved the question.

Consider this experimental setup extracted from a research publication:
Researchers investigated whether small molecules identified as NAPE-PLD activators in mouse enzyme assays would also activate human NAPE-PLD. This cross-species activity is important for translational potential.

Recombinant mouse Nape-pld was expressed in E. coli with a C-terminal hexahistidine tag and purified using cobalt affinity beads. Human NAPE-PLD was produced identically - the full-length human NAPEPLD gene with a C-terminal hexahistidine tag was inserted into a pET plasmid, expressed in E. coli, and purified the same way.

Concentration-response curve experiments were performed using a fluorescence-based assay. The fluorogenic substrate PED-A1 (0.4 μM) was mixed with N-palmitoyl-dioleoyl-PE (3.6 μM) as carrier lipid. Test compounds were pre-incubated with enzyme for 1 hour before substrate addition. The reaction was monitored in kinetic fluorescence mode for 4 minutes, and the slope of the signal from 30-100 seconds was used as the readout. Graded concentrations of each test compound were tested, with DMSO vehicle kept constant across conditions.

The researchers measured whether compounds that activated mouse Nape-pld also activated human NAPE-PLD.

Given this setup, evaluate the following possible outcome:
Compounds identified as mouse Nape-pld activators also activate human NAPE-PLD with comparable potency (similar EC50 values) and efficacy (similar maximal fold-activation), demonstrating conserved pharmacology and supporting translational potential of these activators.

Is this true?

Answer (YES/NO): NO